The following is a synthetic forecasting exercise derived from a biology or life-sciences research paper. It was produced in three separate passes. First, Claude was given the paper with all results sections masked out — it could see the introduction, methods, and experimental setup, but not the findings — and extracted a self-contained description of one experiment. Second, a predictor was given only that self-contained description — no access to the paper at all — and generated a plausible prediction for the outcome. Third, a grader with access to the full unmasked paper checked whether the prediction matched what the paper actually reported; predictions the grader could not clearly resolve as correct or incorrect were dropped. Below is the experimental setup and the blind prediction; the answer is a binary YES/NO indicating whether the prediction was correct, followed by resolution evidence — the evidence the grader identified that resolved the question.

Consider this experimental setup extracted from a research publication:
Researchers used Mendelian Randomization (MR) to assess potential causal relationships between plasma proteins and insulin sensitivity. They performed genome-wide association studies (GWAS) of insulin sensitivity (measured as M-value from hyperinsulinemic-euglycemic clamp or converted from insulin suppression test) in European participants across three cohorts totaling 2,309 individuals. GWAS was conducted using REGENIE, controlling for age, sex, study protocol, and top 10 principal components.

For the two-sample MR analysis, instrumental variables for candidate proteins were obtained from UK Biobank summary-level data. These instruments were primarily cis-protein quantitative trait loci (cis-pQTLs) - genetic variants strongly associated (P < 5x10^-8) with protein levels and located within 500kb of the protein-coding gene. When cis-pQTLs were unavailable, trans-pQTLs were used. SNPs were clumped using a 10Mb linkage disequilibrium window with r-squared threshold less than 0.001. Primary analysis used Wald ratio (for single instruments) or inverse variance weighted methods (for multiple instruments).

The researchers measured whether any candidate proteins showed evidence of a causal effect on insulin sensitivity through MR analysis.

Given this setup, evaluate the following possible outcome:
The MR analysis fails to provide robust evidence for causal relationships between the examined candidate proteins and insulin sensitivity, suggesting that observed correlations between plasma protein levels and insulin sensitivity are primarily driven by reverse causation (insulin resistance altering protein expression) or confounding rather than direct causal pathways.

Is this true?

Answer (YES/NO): NO